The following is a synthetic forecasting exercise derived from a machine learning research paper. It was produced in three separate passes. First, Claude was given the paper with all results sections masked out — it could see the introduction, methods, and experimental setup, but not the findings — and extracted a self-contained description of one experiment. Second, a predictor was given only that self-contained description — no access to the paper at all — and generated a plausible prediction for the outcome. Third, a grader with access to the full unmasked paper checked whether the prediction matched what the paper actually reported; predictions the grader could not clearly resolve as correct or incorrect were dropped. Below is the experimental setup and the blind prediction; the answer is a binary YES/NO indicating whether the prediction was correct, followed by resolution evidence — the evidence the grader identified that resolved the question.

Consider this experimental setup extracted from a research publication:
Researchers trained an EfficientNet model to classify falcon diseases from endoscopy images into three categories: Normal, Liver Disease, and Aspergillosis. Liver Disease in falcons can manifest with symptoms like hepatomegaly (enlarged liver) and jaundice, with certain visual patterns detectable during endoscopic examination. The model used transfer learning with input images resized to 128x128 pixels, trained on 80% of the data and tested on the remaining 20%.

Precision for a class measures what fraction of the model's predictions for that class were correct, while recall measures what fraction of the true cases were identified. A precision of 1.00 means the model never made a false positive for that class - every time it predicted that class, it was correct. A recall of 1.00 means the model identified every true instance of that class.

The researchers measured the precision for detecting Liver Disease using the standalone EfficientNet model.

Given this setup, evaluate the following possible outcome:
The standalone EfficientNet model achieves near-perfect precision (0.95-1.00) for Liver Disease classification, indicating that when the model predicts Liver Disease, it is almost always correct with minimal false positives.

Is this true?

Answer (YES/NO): YES